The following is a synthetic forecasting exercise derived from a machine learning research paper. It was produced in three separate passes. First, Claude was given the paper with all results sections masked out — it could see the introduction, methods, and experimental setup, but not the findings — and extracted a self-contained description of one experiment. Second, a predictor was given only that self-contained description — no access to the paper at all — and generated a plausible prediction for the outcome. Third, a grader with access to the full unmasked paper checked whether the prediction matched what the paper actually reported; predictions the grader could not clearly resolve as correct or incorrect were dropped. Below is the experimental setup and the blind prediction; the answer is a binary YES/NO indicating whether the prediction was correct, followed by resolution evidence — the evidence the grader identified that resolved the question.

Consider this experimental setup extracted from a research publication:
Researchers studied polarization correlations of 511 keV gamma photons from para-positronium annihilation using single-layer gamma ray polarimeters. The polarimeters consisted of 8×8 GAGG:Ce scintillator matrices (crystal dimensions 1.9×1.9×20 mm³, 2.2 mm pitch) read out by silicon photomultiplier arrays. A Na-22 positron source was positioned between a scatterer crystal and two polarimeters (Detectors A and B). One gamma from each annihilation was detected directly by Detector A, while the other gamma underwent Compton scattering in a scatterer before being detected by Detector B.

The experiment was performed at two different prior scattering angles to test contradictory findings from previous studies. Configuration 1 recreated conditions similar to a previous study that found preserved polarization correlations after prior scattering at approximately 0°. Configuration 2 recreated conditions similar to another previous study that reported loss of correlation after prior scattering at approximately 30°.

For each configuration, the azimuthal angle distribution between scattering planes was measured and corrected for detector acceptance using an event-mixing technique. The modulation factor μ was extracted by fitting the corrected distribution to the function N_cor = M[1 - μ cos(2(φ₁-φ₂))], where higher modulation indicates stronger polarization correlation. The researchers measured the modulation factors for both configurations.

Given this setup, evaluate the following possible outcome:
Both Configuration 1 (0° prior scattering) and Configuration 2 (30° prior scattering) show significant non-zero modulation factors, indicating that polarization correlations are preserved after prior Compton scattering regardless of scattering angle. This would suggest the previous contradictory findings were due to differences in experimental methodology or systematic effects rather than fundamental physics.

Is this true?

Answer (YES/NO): YES